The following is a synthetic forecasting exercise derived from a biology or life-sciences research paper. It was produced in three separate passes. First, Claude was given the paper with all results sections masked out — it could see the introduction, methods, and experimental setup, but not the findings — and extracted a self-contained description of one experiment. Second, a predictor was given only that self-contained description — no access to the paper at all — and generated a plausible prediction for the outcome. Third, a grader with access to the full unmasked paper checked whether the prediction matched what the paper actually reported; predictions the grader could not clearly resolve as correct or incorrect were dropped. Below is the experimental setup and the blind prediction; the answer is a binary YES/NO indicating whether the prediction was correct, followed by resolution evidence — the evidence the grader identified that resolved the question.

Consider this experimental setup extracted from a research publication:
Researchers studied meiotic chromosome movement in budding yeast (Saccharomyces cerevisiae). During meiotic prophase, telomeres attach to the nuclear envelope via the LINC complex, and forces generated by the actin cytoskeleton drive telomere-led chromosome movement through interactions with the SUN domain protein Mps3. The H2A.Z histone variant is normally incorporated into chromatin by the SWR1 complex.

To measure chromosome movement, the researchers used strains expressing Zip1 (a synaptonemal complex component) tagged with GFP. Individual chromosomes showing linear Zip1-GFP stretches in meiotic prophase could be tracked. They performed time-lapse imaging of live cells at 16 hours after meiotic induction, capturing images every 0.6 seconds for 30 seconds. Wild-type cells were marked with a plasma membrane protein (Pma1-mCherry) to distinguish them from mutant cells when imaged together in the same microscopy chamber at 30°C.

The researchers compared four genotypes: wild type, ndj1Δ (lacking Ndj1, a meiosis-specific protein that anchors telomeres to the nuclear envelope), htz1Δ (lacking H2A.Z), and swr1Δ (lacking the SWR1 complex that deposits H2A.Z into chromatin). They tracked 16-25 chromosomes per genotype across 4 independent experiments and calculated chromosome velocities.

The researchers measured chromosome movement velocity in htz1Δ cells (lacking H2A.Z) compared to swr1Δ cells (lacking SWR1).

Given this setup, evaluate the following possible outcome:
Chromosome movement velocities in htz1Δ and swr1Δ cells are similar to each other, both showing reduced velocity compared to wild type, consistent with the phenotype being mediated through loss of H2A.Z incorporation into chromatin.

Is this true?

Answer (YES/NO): NO